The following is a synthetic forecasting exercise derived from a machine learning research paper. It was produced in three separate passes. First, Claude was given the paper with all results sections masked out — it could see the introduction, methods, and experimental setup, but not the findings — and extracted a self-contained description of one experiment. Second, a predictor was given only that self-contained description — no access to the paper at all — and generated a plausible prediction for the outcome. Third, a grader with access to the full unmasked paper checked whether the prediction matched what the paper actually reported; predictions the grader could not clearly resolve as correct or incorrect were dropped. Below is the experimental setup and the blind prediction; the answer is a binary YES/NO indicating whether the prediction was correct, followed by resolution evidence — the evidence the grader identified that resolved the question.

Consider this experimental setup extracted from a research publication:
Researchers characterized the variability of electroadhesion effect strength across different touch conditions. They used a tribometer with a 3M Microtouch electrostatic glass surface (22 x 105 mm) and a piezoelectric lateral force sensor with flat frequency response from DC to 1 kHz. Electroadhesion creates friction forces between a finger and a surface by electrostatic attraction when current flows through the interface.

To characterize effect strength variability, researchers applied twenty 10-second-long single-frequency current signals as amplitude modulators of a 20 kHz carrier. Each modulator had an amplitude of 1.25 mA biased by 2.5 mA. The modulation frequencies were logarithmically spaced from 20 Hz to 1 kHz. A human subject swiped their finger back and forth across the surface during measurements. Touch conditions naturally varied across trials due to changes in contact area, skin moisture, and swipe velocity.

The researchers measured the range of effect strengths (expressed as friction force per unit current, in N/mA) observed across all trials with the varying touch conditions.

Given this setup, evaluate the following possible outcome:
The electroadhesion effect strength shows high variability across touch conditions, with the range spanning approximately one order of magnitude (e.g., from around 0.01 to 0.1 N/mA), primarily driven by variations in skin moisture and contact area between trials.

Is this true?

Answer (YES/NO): YES